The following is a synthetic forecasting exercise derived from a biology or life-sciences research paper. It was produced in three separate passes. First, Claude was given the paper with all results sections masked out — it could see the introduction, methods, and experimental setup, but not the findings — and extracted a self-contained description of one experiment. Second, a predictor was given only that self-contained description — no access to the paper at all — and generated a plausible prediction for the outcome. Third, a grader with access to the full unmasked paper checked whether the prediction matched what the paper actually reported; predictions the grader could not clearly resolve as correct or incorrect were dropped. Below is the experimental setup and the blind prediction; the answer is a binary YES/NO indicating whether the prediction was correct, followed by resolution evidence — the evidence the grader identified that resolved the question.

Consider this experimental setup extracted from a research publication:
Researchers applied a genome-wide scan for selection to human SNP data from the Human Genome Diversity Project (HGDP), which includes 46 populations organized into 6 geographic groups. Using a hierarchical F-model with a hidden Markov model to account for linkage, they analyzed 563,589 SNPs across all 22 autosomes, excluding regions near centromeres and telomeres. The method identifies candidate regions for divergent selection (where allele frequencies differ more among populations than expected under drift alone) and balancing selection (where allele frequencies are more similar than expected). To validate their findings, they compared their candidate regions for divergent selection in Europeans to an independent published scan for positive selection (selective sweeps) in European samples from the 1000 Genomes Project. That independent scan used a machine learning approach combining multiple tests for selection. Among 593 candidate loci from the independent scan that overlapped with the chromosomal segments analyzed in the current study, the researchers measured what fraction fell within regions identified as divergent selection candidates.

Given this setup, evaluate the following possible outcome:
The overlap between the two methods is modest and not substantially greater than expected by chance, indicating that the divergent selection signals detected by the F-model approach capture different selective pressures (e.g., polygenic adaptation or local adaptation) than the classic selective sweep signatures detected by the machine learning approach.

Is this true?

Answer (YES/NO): NO